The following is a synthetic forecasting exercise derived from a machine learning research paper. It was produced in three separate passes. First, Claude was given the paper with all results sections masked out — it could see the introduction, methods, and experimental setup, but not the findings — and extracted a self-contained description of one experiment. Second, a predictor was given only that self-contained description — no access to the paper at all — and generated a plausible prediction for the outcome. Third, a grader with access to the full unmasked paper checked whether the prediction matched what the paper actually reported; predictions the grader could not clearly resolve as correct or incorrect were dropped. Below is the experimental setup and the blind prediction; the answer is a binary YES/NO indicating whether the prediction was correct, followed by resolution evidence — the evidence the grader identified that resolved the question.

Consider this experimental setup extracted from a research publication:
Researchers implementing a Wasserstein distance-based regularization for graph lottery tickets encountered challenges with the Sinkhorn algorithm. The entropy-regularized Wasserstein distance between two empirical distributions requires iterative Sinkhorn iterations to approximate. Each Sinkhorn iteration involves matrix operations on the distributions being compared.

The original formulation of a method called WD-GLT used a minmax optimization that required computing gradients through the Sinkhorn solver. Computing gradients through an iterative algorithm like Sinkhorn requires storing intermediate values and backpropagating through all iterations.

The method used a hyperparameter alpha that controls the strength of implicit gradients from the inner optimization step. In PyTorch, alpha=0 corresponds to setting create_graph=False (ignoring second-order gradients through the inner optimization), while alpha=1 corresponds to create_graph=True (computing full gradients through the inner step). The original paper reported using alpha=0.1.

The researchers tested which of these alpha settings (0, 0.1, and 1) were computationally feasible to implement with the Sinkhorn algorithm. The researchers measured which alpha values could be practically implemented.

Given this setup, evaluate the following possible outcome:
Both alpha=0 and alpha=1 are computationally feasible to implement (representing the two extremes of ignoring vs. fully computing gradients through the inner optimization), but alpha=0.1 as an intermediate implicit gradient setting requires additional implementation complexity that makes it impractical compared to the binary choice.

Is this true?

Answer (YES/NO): YES